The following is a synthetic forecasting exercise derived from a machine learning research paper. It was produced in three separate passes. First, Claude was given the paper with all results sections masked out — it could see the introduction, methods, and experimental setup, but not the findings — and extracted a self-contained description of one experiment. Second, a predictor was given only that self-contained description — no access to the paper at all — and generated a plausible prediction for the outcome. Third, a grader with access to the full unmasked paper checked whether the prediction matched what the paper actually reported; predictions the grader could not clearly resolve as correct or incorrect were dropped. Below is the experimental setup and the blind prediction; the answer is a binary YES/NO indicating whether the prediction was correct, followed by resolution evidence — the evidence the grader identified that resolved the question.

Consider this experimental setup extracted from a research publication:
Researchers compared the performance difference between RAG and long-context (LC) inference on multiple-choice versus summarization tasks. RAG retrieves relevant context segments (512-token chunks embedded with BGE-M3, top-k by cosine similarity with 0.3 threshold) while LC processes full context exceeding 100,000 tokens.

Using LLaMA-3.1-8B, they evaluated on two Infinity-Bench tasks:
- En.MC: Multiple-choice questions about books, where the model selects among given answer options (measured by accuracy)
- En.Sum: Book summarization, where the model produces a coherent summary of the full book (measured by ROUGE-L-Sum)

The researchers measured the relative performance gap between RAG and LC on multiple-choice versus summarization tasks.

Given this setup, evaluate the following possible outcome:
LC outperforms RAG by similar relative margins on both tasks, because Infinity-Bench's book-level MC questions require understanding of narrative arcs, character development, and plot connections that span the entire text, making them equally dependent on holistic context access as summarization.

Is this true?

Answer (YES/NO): NO